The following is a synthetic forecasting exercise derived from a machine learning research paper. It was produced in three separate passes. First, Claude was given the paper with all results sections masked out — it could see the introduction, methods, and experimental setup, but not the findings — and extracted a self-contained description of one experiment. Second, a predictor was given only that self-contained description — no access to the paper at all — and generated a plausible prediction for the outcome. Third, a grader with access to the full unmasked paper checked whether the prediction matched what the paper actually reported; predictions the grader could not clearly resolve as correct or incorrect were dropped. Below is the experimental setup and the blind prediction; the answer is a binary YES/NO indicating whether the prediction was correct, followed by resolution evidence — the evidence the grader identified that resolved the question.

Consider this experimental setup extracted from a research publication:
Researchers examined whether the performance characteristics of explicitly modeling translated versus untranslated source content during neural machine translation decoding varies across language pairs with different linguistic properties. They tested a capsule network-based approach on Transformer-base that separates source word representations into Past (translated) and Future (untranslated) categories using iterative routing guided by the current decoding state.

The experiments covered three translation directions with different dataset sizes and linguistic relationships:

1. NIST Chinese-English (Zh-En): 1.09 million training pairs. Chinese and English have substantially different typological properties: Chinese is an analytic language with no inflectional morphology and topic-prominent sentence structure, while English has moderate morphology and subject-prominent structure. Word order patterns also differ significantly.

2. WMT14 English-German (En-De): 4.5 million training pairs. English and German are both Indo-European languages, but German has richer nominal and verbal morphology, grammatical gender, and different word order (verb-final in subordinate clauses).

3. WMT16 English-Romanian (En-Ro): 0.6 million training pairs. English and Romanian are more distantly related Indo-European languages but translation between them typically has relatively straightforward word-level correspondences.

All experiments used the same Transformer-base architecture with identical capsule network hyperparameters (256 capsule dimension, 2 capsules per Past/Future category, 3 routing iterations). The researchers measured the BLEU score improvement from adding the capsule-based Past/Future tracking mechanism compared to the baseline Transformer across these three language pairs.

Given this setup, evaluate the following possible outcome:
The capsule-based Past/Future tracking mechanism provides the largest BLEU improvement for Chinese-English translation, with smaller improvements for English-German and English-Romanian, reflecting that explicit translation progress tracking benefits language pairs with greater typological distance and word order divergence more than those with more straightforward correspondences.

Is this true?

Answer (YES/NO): YES